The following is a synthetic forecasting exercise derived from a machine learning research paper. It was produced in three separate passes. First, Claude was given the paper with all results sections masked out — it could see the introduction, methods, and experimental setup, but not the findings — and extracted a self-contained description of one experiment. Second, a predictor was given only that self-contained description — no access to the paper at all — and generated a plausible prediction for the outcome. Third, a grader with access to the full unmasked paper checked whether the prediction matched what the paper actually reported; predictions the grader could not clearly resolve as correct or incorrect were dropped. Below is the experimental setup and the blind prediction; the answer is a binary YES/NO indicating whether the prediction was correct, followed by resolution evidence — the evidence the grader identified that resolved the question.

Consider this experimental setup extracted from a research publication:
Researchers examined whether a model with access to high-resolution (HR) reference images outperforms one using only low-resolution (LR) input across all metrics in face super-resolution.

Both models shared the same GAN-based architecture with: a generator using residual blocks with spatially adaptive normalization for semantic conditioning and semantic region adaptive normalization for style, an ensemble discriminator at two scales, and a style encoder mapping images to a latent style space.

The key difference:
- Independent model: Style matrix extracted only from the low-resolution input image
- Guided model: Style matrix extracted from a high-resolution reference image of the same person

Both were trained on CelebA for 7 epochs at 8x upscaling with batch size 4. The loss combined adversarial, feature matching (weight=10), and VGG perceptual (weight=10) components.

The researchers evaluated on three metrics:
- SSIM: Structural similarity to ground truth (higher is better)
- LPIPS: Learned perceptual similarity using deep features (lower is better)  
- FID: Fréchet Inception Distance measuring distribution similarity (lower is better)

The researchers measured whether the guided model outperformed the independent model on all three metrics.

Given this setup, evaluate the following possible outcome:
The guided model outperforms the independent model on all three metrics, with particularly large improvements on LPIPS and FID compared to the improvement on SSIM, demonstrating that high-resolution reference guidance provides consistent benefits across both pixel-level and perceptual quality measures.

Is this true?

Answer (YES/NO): NO